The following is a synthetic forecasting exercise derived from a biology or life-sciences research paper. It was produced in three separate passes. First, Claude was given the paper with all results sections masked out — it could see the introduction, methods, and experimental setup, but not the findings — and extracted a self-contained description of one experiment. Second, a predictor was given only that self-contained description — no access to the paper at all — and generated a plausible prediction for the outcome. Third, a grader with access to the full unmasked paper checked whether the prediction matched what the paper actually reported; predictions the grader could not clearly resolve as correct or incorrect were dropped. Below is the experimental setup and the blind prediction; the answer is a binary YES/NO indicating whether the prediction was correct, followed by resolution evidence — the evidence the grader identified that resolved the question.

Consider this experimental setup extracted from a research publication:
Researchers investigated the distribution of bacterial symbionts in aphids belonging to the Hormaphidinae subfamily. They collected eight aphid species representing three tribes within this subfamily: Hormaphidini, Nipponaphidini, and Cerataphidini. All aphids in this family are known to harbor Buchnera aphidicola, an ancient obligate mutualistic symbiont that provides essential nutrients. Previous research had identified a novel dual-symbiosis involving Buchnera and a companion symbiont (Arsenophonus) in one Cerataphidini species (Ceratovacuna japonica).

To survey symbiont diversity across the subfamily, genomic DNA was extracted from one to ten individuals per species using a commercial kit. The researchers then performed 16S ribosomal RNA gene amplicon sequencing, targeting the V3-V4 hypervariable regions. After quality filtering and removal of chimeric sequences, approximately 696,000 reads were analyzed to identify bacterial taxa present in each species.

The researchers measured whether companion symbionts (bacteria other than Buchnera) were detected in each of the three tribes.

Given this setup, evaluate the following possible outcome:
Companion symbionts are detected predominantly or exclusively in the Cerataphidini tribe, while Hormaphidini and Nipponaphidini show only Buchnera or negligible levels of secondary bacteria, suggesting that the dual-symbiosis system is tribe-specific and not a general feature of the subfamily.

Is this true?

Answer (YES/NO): YES